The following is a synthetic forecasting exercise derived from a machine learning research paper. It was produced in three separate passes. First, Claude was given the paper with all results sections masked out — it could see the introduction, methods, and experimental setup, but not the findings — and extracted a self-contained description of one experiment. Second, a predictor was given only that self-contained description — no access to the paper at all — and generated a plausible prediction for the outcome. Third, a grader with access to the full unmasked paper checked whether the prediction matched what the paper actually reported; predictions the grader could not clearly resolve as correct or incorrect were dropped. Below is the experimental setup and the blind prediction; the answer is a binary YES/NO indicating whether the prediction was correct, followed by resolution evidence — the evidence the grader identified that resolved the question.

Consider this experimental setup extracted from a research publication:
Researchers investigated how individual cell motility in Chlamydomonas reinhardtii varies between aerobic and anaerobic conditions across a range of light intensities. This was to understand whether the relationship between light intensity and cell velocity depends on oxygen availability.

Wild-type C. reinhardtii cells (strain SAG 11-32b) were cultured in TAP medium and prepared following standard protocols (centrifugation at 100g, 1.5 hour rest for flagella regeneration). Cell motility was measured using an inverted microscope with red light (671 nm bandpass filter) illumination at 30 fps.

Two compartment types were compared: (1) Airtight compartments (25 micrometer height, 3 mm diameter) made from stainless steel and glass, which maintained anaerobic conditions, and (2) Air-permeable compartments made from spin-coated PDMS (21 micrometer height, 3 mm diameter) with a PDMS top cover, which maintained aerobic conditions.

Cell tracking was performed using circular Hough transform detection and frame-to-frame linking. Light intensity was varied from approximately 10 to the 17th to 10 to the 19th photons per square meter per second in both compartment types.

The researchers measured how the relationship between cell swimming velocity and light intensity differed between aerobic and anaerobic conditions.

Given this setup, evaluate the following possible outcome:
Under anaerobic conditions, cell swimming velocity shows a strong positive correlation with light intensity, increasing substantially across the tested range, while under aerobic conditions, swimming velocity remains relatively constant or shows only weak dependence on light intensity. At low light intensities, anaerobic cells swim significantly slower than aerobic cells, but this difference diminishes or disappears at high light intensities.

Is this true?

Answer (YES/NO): YES